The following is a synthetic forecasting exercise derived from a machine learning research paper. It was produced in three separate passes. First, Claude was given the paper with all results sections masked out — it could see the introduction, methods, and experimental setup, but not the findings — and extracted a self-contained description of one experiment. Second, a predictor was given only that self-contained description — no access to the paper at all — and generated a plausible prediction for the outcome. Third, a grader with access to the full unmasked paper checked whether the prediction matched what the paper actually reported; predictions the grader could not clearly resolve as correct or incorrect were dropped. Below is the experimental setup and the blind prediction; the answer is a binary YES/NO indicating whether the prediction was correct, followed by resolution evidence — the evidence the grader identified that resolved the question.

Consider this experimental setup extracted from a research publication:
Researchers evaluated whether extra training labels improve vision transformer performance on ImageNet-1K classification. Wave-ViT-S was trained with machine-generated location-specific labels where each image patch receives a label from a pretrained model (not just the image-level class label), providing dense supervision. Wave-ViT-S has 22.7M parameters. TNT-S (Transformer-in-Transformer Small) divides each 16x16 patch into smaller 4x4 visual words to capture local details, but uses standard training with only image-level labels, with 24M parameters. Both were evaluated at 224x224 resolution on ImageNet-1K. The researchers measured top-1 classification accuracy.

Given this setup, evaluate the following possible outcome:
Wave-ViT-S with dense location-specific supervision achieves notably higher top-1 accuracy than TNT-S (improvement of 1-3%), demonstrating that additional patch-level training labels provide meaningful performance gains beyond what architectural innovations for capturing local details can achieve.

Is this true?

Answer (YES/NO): YES